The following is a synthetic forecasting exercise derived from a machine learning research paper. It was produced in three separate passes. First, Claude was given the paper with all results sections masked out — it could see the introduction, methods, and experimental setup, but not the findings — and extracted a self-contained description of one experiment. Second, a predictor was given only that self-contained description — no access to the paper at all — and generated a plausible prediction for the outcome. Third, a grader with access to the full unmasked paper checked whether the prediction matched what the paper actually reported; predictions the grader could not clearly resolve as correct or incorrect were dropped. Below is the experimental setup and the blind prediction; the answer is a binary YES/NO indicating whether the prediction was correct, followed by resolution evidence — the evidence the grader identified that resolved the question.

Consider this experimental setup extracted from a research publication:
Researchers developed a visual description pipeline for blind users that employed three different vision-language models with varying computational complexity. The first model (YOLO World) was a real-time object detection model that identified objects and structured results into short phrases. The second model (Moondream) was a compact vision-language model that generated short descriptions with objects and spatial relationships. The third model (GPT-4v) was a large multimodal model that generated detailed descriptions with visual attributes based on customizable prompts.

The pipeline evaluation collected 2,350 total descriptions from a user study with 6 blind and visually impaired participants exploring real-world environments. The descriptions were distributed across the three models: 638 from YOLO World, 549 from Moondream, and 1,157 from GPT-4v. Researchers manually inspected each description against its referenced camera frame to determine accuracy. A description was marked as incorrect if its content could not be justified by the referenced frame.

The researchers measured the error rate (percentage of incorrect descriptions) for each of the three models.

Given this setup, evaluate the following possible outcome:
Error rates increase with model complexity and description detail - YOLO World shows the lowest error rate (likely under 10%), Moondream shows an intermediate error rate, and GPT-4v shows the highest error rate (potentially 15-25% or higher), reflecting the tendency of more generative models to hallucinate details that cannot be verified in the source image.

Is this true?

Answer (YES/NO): NO